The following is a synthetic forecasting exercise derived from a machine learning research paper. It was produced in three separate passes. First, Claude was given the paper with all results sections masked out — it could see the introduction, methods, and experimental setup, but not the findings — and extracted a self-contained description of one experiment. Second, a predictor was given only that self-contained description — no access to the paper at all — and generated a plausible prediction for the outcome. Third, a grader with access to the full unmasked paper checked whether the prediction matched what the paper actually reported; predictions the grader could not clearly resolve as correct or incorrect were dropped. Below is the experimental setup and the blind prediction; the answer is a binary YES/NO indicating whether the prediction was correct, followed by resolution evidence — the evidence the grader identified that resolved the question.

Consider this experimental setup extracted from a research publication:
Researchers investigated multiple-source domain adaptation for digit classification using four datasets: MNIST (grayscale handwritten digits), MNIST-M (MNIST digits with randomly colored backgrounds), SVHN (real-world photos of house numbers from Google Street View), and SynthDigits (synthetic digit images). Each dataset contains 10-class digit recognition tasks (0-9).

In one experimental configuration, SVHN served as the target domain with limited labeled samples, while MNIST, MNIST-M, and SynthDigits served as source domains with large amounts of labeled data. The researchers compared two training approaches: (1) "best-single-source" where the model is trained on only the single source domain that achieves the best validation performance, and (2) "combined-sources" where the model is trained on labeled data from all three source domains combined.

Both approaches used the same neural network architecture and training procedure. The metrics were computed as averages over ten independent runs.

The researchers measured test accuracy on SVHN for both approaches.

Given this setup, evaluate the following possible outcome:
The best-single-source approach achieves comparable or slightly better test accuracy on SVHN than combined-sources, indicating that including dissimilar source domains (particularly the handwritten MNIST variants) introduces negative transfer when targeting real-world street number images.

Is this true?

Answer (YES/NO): YES